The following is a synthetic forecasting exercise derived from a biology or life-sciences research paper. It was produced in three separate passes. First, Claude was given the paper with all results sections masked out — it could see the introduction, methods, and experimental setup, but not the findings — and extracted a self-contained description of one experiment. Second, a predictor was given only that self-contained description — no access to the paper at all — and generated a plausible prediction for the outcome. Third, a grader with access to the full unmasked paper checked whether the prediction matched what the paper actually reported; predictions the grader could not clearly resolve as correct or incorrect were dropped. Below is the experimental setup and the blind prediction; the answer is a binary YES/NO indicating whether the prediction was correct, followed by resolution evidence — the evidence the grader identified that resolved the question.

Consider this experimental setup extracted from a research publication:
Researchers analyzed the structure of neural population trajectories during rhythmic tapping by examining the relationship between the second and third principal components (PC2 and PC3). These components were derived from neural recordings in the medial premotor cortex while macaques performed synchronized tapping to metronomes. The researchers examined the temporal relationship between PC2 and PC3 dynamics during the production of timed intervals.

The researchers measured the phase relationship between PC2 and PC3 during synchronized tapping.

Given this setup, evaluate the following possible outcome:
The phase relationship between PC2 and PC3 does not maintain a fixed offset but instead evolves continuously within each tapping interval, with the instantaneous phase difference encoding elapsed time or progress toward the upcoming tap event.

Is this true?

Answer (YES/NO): NO